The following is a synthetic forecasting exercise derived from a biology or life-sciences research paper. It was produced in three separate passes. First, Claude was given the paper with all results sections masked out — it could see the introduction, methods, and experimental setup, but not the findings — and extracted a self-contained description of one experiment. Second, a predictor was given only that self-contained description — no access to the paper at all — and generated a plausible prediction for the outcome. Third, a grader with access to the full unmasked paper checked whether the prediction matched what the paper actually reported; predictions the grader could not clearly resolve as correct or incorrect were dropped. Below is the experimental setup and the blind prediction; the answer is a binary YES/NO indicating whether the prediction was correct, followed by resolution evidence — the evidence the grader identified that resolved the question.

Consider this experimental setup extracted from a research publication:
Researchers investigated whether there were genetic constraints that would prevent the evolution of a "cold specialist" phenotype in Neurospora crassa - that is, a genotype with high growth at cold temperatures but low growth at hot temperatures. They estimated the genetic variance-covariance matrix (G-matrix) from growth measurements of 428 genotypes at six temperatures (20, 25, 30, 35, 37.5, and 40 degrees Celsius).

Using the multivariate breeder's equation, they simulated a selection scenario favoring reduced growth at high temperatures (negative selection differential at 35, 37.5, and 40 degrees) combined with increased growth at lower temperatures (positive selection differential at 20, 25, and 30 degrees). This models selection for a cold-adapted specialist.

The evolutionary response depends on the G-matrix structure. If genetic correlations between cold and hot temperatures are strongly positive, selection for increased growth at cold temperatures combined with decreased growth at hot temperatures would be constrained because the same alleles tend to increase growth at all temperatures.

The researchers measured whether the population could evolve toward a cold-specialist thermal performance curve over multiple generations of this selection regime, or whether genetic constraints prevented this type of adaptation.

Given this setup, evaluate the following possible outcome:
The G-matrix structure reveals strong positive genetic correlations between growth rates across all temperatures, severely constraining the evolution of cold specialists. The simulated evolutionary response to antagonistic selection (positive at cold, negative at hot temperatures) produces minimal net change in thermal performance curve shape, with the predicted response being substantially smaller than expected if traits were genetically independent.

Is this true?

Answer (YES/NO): NO